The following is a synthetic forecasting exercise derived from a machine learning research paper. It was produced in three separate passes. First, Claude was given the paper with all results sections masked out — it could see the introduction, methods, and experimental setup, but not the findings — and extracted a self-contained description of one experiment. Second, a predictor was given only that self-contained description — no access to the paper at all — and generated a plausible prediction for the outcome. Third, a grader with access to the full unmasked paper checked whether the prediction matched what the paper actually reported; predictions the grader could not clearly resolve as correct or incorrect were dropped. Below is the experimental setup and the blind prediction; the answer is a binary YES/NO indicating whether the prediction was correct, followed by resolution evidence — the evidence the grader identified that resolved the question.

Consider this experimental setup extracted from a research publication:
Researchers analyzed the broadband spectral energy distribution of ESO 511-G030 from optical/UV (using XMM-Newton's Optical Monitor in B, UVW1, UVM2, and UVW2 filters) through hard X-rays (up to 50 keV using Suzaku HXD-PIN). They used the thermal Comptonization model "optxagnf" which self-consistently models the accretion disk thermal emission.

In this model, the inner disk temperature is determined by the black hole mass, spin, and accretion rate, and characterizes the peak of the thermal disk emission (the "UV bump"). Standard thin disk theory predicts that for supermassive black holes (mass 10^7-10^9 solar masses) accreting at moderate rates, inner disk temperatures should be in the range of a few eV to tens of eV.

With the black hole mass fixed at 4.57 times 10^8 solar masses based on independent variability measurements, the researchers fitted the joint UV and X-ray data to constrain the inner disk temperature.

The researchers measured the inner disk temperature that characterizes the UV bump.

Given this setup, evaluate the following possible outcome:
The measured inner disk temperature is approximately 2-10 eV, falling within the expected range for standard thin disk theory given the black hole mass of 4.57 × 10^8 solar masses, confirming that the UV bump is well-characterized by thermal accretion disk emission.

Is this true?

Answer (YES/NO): YES